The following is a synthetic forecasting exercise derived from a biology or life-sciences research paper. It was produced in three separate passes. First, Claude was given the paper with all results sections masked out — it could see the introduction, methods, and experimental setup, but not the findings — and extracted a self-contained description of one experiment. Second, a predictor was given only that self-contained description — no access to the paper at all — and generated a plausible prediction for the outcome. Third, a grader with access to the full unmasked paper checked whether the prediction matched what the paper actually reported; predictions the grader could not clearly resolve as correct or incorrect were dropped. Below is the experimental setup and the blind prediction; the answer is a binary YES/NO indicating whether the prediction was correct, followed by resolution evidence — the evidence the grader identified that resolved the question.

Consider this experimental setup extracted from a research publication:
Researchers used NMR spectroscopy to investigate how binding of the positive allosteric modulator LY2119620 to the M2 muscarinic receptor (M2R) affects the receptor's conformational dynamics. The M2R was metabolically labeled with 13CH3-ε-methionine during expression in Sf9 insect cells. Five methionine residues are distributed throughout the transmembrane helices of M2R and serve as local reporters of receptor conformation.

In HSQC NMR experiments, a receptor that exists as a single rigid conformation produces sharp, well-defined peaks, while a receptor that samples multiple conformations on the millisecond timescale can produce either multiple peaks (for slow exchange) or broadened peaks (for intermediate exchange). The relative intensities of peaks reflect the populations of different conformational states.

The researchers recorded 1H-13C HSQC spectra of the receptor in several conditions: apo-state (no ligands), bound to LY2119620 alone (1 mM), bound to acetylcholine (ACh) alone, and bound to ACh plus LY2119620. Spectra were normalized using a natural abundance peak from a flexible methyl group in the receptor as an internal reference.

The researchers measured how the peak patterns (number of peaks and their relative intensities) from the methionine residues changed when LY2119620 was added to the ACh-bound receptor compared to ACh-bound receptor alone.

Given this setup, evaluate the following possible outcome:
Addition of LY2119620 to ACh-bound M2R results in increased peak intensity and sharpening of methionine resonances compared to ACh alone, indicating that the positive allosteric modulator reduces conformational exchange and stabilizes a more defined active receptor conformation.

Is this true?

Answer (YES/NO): NO